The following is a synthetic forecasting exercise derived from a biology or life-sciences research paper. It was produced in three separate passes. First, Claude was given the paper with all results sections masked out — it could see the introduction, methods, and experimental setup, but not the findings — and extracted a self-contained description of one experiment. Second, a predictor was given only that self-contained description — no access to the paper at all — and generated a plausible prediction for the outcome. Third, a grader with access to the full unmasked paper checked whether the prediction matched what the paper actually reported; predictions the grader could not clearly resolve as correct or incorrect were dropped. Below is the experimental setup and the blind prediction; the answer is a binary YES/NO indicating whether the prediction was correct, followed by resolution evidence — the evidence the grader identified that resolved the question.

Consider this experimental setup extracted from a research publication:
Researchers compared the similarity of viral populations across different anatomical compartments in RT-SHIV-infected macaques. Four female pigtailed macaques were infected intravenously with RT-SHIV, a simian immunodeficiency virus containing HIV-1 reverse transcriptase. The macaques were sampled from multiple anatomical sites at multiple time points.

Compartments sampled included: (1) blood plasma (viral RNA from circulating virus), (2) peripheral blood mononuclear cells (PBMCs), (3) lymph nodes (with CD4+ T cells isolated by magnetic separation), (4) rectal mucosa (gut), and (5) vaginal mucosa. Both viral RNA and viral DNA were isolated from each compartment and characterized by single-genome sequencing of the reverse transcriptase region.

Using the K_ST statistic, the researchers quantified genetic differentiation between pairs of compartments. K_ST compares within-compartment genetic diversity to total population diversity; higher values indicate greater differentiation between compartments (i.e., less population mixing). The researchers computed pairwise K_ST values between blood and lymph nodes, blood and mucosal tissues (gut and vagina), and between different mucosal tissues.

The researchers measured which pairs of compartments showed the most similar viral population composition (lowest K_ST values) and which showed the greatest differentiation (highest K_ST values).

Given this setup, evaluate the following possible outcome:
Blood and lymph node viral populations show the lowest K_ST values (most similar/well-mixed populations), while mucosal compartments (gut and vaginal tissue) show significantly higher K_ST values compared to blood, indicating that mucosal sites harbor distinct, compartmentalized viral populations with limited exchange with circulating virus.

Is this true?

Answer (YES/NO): YES